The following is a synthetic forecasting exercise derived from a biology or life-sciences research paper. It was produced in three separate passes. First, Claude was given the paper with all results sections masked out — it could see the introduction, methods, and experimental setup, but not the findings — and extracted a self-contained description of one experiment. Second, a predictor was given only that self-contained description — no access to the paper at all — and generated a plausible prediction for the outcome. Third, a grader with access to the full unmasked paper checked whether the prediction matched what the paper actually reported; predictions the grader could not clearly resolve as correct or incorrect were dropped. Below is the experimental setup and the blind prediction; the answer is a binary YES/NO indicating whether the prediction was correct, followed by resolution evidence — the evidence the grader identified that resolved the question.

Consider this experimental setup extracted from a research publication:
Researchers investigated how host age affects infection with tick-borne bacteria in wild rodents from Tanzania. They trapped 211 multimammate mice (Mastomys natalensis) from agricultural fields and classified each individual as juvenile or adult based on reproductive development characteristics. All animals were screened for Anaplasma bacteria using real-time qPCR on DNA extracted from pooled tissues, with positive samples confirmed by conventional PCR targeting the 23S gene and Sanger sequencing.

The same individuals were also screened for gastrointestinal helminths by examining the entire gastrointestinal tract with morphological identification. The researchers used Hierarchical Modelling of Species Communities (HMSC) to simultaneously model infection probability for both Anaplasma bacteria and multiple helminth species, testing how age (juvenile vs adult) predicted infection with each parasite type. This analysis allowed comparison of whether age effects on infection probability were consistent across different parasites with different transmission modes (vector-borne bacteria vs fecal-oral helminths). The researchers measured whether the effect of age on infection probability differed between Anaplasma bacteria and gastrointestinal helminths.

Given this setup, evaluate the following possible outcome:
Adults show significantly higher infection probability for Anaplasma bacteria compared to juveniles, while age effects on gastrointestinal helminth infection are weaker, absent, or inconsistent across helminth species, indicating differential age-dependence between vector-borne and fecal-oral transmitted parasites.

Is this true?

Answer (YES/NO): NO